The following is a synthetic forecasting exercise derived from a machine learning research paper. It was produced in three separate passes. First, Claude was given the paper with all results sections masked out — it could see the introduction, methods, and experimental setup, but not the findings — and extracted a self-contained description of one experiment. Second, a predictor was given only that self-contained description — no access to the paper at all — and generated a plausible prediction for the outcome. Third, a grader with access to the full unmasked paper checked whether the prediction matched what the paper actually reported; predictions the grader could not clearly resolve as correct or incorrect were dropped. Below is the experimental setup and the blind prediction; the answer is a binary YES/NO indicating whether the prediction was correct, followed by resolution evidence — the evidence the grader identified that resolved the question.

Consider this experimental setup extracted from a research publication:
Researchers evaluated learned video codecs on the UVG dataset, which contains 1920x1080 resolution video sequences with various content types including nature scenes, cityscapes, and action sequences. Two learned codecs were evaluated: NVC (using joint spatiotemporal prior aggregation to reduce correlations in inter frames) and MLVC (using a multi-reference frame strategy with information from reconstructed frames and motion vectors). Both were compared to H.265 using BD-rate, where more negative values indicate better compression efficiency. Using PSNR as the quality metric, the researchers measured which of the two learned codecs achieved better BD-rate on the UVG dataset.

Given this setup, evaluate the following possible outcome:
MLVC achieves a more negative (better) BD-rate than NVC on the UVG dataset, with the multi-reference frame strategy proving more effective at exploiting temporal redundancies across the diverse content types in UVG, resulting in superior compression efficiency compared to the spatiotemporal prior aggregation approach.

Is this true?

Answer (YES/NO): YES